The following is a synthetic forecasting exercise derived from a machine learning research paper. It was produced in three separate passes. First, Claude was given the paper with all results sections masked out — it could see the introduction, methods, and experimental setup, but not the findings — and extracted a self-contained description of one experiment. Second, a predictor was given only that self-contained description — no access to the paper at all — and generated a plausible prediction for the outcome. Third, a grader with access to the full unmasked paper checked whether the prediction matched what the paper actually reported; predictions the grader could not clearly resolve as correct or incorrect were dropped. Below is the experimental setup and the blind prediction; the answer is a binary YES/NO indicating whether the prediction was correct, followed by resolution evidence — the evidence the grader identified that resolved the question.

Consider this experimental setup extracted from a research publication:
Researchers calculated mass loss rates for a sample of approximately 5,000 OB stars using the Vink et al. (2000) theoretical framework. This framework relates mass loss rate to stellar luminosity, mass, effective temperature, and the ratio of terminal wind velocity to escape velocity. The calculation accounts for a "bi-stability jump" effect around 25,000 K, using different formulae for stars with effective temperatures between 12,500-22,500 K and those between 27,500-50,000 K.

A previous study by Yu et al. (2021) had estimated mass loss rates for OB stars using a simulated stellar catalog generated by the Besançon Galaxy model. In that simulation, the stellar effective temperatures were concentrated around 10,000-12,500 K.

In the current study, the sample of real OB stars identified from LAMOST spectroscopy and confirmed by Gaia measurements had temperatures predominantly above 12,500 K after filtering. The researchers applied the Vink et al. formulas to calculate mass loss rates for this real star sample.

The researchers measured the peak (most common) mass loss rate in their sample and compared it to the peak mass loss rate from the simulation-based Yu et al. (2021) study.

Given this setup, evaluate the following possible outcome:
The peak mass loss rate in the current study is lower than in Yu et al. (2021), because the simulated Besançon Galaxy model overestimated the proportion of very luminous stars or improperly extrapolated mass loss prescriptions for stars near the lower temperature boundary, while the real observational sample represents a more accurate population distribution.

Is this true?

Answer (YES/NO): NO